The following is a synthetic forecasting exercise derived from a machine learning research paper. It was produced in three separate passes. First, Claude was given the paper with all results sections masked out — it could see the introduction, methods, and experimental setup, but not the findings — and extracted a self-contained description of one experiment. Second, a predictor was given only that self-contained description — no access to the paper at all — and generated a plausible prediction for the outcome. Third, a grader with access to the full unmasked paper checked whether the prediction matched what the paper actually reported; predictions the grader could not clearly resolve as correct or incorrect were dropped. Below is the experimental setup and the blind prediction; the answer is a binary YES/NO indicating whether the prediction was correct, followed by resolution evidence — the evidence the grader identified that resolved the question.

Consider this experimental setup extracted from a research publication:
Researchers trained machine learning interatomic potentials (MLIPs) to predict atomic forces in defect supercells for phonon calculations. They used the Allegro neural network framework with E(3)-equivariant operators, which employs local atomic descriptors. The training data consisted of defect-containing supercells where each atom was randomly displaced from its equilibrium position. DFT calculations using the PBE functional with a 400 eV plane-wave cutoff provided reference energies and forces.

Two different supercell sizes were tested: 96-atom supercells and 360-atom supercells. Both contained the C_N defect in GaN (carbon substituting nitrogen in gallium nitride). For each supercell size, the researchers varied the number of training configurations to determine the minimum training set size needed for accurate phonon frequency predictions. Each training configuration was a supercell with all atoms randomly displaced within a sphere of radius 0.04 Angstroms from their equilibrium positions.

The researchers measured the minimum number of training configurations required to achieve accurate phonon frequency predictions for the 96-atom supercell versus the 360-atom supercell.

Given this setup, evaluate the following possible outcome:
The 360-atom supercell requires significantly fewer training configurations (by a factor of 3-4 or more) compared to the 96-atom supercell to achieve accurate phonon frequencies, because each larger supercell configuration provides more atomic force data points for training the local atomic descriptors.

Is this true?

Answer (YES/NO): NO